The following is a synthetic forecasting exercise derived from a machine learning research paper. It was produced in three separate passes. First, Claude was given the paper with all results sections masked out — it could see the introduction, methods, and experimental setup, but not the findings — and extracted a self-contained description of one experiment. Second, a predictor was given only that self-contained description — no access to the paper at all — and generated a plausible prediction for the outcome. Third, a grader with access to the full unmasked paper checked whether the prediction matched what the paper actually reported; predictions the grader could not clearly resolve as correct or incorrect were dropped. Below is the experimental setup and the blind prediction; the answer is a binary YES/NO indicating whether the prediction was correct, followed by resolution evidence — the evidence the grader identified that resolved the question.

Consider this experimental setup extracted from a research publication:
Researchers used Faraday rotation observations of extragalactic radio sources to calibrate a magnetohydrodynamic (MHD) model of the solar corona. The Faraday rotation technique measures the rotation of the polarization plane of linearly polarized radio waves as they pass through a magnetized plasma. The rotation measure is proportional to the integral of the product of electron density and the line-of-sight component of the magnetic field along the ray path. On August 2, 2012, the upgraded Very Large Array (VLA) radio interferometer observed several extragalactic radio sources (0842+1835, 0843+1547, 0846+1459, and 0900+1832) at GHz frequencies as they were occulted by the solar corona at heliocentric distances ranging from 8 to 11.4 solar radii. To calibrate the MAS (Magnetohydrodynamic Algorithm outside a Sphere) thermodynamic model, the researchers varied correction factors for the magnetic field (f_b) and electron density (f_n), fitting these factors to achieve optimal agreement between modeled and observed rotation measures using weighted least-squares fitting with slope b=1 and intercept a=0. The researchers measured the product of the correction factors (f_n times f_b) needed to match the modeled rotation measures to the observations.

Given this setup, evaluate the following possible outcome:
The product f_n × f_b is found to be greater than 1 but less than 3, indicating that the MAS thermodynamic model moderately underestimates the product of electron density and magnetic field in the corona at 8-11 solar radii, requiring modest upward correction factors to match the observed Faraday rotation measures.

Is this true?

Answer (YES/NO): YES